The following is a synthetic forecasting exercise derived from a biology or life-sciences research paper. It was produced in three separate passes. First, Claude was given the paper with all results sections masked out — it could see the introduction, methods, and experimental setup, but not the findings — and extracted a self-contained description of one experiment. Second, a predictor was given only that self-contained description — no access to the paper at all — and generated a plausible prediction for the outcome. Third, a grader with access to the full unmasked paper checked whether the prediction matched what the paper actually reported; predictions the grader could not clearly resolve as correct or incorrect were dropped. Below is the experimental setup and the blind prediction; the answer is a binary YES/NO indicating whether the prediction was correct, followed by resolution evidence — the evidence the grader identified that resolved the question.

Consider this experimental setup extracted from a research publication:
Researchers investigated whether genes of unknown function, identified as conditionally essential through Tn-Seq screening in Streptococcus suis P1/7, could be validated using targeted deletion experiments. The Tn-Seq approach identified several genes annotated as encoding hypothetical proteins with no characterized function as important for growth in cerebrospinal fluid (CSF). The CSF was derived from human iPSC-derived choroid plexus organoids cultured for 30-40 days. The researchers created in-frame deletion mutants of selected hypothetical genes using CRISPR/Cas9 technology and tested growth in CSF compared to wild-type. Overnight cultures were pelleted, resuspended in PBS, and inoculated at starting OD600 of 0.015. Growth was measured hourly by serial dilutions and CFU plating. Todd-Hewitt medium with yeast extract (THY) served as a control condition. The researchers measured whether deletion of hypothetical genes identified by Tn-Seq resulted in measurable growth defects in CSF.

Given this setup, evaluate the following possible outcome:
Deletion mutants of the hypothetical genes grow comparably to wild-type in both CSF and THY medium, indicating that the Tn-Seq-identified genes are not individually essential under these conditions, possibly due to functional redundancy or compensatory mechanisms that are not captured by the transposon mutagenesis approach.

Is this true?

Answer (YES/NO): YES